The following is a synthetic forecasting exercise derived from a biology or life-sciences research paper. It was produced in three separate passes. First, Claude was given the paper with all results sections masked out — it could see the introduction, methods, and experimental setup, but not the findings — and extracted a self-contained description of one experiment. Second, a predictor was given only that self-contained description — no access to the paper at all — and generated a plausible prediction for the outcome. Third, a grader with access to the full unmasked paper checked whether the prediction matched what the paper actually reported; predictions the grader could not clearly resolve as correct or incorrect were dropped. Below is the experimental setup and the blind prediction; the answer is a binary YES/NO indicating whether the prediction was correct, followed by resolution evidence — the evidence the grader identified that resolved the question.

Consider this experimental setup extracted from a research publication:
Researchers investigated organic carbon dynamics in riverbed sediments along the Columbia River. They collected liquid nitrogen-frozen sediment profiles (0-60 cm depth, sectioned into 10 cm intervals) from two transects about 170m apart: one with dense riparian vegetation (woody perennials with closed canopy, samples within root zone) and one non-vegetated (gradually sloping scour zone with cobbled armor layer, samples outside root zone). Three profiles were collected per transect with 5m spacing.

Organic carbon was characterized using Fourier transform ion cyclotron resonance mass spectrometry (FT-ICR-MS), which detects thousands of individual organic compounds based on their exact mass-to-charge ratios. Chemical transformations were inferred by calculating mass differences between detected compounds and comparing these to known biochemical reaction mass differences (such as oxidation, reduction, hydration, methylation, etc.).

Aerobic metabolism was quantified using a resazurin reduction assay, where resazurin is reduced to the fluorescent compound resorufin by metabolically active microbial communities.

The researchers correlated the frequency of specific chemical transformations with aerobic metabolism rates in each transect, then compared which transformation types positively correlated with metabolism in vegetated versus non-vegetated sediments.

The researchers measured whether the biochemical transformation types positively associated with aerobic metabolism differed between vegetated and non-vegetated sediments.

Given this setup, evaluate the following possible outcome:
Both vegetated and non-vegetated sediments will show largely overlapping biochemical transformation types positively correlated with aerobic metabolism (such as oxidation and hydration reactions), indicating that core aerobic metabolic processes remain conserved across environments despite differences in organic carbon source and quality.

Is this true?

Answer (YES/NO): NO